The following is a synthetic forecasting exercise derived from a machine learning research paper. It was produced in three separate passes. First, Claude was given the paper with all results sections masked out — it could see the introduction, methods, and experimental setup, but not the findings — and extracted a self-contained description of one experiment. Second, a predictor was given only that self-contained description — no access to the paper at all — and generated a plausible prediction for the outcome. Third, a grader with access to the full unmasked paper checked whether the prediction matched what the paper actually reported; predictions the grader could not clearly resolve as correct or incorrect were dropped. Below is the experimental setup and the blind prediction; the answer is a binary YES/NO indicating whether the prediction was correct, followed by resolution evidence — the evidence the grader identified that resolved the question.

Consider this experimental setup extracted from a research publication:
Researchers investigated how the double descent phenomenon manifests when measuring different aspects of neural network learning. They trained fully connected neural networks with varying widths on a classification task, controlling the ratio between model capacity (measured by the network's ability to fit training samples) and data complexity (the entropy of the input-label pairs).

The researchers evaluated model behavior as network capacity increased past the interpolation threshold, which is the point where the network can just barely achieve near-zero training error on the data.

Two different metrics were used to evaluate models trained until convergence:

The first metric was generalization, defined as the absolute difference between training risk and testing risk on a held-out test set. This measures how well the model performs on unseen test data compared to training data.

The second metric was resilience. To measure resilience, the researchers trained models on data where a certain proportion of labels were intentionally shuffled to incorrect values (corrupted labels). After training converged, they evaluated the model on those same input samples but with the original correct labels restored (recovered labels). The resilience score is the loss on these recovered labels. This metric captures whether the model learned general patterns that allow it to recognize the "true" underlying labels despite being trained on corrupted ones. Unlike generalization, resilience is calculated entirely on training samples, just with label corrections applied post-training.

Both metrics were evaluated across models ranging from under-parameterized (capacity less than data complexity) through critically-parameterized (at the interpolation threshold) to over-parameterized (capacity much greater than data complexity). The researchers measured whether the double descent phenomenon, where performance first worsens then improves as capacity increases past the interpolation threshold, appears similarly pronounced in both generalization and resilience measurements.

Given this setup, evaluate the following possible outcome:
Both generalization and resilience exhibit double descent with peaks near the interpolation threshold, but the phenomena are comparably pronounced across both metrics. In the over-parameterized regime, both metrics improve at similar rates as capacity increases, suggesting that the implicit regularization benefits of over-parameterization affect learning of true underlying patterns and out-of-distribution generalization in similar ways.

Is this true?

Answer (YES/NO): NO